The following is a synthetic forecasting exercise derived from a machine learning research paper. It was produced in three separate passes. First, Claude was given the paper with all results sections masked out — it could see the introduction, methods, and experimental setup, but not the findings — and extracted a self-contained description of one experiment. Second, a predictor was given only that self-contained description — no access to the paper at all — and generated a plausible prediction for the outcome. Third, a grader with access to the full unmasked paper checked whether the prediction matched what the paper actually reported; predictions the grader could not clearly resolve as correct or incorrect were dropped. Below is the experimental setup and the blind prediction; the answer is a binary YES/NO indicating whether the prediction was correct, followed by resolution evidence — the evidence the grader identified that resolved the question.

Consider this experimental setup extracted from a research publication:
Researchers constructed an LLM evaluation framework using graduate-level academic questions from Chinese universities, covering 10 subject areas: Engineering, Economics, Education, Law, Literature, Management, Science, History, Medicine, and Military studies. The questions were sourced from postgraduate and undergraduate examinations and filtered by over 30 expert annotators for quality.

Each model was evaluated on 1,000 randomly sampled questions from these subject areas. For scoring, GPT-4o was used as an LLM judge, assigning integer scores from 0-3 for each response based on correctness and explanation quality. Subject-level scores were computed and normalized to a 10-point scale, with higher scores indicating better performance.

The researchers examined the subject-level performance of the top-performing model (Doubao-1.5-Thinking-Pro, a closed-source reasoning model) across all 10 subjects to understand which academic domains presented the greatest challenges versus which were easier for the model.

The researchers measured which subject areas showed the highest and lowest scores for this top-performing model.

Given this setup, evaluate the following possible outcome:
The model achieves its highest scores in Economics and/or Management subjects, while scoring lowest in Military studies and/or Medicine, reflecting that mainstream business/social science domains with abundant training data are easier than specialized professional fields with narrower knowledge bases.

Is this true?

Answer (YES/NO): NO